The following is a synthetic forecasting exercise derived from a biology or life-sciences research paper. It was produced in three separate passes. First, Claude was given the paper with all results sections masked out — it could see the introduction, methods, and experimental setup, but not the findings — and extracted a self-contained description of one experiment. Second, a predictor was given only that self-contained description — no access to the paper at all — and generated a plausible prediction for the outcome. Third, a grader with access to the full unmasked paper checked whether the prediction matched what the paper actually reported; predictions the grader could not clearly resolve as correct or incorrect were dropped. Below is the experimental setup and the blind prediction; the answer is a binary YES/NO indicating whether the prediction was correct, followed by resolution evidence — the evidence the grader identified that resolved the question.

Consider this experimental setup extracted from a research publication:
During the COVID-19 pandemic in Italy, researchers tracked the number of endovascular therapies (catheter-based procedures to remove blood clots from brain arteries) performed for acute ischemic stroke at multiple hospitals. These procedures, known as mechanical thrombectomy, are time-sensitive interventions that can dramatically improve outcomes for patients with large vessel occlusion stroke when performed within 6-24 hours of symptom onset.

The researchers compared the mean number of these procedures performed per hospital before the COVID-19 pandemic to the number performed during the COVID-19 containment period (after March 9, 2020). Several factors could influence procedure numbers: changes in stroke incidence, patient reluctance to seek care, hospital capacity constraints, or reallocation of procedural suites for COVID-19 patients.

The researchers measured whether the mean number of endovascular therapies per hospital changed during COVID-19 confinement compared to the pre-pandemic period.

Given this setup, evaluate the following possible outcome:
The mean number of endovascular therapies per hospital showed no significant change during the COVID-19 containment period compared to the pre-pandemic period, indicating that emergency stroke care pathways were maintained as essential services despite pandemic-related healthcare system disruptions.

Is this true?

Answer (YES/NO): NO